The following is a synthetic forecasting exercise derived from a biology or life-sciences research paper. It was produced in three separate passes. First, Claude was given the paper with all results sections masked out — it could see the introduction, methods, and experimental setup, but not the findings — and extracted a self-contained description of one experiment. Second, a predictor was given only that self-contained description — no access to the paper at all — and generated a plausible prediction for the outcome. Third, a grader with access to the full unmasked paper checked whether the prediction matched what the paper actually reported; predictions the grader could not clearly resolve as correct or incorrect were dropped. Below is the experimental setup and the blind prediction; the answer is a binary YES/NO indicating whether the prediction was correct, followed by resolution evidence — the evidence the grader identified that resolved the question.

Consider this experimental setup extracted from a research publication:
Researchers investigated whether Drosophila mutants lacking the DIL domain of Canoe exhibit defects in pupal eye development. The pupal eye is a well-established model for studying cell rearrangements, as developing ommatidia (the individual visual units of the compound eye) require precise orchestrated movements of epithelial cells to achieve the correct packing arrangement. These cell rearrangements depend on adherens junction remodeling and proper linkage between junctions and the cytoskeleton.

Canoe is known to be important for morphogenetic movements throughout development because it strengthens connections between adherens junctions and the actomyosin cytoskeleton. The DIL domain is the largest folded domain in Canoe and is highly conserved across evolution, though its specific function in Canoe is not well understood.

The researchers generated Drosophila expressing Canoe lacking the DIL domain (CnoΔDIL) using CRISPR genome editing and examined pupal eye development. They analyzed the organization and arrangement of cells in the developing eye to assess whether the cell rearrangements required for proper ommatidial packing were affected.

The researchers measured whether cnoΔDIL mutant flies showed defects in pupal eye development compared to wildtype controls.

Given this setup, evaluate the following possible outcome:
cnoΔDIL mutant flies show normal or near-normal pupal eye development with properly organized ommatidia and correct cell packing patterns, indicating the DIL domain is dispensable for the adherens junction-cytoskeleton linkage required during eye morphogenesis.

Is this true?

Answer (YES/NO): NO